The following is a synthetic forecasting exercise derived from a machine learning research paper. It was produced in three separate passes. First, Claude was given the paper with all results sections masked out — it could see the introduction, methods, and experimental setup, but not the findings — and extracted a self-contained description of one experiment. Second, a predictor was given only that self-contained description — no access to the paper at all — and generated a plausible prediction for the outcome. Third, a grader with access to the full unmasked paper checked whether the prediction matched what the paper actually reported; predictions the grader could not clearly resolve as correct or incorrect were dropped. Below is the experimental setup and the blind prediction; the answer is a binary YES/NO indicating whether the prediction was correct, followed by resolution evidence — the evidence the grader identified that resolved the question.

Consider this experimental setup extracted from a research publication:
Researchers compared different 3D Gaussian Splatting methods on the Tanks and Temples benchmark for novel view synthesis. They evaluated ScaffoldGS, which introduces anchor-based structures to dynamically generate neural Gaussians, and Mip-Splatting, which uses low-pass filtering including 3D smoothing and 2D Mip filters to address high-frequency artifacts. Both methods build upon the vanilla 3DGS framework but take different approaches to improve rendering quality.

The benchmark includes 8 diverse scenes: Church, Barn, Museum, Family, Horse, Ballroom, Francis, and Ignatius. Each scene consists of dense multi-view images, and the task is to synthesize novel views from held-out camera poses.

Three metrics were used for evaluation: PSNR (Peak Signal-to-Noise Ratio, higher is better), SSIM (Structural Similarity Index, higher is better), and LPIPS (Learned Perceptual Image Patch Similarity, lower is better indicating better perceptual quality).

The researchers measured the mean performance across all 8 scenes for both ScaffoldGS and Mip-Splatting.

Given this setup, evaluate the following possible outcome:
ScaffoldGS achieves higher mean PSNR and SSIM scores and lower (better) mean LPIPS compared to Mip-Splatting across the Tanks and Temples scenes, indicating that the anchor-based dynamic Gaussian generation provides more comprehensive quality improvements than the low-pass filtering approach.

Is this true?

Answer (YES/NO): YES